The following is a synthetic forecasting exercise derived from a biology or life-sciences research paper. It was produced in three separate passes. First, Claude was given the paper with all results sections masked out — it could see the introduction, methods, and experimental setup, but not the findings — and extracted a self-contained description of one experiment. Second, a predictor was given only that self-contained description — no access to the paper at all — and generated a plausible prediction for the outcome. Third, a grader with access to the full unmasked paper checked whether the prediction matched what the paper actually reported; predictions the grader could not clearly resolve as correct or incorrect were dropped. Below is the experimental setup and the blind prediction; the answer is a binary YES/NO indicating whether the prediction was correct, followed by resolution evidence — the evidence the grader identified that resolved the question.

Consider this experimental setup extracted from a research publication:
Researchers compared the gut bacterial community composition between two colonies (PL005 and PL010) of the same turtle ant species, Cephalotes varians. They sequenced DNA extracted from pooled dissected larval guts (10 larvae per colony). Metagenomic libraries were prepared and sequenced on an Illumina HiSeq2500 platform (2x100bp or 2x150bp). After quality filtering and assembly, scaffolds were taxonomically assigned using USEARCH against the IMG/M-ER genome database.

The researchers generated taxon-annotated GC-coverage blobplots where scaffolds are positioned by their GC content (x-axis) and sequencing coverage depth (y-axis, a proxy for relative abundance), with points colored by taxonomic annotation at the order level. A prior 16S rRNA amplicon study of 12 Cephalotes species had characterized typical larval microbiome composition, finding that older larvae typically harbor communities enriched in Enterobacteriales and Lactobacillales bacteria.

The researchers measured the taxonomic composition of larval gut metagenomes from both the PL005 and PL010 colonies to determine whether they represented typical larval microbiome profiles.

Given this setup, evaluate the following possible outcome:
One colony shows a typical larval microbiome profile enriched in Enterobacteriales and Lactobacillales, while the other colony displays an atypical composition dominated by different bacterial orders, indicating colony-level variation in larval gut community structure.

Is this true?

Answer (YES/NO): YES